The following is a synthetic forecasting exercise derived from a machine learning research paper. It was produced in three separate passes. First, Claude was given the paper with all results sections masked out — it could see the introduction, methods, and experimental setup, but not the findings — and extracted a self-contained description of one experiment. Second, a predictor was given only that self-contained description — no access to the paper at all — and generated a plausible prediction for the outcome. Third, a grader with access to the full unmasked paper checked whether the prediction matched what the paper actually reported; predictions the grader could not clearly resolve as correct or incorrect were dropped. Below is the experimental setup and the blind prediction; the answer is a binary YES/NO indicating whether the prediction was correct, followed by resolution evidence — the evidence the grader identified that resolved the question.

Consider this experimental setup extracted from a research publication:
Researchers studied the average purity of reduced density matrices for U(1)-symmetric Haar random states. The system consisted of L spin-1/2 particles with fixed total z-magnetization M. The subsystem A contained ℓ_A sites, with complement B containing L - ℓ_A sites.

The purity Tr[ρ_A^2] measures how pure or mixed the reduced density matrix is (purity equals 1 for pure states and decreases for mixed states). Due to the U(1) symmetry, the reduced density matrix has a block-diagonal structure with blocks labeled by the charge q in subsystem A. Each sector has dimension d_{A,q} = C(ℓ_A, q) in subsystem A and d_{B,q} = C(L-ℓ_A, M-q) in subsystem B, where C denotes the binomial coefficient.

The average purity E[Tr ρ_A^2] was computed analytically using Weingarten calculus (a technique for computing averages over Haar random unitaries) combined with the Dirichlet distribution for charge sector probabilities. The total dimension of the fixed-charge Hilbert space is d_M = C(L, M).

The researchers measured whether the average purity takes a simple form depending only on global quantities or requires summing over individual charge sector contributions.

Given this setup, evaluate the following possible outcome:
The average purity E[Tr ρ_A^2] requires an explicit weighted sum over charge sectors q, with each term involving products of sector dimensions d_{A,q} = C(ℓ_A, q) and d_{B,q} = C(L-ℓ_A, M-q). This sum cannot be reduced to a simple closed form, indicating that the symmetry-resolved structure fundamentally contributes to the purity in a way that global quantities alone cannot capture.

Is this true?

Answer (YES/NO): YES